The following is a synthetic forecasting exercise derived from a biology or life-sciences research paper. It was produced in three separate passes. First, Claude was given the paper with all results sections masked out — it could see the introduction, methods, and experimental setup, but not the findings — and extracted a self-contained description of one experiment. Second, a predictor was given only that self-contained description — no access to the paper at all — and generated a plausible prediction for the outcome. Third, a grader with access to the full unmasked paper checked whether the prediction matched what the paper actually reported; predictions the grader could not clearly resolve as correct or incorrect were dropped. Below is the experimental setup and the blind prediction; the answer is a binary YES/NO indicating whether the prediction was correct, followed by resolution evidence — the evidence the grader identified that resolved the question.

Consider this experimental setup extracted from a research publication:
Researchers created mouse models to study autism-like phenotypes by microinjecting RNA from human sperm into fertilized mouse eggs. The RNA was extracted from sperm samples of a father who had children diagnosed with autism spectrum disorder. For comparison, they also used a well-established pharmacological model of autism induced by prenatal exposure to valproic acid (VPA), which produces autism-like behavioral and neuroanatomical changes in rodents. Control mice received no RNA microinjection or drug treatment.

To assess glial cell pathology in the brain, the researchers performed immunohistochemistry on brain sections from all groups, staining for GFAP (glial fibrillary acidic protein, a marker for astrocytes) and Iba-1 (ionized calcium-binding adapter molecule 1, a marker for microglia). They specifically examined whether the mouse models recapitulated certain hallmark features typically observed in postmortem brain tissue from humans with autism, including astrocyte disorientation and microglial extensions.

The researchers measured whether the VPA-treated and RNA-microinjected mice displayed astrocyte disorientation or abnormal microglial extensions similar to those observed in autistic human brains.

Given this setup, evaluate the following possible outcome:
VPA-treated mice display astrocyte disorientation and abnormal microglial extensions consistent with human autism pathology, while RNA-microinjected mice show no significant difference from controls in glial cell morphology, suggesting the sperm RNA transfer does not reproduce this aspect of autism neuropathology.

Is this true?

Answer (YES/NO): NO